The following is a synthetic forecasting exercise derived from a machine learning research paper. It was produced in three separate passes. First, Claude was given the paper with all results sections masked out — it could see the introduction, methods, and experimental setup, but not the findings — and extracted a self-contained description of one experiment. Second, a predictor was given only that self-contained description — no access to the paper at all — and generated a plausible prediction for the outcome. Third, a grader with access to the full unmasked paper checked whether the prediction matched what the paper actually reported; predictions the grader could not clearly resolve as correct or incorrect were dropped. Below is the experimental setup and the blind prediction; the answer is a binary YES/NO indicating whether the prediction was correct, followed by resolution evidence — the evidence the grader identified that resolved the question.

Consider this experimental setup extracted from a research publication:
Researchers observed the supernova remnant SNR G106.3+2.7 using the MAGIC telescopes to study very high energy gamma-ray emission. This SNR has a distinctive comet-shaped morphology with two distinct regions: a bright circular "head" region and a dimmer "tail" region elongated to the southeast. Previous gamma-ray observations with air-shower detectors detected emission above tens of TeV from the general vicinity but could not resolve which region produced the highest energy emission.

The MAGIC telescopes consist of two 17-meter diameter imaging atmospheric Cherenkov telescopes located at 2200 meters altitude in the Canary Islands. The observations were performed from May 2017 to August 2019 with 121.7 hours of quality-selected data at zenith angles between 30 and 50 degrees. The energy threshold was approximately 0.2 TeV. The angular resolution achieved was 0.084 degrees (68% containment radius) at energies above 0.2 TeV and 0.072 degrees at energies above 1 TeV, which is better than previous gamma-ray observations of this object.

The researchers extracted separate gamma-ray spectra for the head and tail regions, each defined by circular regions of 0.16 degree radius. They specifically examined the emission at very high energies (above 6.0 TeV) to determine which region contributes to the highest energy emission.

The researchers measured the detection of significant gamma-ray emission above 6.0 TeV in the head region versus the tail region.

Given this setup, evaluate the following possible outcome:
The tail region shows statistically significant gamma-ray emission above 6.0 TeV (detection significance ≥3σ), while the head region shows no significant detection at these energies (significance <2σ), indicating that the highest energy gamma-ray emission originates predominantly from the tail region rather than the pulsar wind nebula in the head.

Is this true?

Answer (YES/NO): NO